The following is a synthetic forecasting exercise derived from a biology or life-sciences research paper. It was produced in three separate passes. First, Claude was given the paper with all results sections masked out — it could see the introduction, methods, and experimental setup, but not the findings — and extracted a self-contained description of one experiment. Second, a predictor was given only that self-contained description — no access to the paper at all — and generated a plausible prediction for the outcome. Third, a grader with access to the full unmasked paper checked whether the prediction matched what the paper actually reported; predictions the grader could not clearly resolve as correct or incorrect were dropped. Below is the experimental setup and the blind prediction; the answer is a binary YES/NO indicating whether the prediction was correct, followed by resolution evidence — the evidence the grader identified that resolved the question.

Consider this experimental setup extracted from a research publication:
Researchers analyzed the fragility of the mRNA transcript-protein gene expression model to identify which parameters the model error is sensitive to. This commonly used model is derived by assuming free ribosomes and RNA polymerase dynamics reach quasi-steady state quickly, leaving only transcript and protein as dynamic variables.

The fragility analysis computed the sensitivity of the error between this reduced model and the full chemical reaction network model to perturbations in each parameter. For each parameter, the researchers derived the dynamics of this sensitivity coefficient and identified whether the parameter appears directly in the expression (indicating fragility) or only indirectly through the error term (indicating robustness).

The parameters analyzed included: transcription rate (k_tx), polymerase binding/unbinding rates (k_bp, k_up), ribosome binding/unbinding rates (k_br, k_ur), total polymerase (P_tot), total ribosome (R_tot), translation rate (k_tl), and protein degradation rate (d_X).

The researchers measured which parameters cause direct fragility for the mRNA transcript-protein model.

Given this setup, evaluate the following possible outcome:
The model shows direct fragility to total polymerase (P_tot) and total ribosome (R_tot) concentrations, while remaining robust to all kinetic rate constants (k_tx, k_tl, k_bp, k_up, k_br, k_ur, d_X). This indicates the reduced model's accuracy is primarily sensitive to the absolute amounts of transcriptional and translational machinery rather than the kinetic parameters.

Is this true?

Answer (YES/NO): NO